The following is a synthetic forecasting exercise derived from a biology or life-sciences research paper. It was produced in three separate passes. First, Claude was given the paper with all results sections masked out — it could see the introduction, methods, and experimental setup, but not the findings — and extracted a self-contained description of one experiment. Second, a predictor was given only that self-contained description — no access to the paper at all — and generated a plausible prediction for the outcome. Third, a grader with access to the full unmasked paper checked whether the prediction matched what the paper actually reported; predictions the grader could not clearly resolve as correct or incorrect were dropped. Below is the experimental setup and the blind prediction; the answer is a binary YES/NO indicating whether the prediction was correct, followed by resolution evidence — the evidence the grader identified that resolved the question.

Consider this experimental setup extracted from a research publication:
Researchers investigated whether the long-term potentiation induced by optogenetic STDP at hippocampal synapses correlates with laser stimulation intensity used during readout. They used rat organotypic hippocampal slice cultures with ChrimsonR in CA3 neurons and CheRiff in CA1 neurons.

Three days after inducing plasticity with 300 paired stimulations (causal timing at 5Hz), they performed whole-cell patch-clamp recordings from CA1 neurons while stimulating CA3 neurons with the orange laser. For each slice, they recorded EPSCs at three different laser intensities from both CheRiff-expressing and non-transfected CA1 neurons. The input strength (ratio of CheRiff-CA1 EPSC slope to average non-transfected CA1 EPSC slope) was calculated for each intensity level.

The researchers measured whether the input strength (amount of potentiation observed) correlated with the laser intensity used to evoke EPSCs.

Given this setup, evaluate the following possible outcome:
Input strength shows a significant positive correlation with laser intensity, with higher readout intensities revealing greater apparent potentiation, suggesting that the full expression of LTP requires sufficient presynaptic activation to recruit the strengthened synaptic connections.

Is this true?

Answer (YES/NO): NO